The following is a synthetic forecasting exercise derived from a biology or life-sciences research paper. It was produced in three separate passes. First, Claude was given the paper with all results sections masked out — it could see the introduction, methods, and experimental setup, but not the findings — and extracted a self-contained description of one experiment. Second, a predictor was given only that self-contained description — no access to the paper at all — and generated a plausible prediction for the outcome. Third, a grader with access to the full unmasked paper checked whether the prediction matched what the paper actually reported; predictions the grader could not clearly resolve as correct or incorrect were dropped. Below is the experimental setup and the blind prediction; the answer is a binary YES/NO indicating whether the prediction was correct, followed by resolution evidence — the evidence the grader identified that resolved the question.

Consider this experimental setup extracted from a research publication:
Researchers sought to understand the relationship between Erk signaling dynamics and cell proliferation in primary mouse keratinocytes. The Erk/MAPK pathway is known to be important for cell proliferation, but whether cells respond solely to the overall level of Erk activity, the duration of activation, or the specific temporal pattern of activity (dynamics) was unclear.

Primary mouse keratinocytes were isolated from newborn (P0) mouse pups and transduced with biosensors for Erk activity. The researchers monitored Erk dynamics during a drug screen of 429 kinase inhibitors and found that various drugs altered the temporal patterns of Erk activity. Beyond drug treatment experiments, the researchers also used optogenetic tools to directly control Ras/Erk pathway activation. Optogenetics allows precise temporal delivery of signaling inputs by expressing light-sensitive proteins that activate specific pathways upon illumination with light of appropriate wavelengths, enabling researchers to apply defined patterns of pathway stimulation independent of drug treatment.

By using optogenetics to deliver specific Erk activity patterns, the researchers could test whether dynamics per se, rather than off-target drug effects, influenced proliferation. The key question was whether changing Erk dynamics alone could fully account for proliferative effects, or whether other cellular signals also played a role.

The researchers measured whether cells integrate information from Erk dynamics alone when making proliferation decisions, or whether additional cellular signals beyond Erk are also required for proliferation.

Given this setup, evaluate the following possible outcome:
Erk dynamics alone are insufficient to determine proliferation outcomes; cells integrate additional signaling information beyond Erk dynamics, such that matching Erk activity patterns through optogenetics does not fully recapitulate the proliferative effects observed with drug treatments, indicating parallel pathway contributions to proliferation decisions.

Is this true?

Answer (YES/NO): NO